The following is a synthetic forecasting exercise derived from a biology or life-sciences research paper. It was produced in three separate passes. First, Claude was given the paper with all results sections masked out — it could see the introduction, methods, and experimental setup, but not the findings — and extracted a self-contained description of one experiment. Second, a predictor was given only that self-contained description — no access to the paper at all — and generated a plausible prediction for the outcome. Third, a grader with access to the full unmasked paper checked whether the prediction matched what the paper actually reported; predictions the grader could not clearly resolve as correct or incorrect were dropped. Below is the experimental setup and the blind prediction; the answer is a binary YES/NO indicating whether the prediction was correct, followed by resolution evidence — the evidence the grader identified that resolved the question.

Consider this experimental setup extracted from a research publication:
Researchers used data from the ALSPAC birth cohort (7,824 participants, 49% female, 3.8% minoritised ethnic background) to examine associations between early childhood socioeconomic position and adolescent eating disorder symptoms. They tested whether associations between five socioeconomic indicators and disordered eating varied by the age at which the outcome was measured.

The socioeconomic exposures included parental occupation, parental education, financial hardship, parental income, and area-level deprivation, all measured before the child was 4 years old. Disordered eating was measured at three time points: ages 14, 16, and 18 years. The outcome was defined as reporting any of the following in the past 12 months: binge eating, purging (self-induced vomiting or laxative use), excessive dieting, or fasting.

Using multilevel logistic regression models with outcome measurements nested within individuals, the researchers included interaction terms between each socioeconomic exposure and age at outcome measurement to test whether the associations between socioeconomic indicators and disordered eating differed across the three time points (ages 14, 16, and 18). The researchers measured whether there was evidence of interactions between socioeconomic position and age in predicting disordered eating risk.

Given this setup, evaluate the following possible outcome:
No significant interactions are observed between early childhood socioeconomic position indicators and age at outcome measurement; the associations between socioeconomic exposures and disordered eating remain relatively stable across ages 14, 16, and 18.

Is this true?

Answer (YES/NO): NO